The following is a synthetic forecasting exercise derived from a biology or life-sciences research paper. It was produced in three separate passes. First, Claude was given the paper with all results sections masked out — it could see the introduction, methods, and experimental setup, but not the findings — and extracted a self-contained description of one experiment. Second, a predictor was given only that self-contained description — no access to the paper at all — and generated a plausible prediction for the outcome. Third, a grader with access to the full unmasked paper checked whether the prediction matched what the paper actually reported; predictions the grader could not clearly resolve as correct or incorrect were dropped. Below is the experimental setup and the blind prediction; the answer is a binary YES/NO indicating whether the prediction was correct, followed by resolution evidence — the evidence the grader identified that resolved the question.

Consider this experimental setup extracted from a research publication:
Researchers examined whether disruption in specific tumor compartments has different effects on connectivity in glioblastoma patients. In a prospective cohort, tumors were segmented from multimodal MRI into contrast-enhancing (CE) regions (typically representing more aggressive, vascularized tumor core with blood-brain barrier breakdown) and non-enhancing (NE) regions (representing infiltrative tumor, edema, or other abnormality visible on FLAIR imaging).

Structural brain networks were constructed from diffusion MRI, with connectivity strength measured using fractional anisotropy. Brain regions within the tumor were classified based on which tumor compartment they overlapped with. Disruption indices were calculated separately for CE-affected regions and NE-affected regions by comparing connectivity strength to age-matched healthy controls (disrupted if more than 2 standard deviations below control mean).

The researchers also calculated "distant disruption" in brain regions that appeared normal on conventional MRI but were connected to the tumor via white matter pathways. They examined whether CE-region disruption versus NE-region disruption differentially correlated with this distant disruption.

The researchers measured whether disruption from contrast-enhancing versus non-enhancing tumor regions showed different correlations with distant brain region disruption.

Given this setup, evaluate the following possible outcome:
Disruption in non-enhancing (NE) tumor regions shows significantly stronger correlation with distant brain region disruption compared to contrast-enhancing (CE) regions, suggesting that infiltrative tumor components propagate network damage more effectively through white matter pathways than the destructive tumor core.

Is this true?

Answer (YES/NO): NO